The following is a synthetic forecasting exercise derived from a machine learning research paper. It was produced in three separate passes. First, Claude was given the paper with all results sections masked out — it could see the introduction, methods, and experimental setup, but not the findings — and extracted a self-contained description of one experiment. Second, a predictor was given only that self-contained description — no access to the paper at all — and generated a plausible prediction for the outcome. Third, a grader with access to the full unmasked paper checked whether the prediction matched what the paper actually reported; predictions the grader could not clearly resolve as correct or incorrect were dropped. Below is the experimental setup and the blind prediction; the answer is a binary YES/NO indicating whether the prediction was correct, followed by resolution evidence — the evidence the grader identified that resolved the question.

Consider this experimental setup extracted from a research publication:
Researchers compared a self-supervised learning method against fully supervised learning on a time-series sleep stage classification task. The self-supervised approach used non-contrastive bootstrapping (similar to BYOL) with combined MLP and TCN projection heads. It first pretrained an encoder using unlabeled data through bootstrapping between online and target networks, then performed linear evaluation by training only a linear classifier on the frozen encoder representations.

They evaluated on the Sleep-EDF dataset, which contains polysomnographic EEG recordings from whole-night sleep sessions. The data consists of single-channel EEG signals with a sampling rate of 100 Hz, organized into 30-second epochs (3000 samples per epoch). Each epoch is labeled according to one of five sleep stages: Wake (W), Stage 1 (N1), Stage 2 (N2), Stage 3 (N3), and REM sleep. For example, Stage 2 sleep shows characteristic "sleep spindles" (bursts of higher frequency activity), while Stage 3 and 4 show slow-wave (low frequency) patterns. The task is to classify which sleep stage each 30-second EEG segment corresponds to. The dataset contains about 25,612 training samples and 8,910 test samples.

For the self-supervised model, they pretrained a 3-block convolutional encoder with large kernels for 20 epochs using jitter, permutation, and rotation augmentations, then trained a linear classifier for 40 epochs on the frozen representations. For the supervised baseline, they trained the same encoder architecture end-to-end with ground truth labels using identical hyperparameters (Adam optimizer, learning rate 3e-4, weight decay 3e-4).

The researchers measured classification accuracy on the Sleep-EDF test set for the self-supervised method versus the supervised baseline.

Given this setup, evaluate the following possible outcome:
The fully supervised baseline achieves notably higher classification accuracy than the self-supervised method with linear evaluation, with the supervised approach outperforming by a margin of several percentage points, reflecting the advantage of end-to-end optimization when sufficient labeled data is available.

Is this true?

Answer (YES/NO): NO